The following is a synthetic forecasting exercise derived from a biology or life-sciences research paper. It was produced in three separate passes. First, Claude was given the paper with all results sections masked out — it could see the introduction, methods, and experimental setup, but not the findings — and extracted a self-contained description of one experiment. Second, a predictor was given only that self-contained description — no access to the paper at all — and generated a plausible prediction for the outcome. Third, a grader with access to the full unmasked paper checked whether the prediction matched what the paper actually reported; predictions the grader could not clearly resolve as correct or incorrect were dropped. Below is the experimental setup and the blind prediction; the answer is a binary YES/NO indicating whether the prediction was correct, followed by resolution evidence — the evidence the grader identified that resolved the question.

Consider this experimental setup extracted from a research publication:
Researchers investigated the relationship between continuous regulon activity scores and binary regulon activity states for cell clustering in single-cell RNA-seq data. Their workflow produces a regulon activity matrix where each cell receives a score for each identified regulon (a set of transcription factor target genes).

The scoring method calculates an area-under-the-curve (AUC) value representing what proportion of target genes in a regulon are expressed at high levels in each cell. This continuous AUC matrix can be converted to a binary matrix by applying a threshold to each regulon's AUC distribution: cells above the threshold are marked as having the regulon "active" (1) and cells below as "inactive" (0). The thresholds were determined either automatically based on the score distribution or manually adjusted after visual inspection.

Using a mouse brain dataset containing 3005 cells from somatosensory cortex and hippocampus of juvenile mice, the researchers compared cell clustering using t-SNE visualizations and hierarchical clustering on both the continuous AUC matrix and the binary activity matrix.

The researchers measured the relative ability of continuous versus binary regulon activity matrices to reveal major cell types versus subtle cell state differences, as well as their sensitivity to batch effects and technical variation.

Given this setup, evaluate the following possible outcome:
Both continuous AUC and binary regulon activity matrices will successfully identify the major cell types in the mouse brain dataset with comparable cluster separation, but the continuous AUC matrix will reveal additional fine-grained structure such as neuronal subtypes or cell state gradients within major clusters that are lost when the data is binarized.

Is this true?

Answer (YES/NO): YES